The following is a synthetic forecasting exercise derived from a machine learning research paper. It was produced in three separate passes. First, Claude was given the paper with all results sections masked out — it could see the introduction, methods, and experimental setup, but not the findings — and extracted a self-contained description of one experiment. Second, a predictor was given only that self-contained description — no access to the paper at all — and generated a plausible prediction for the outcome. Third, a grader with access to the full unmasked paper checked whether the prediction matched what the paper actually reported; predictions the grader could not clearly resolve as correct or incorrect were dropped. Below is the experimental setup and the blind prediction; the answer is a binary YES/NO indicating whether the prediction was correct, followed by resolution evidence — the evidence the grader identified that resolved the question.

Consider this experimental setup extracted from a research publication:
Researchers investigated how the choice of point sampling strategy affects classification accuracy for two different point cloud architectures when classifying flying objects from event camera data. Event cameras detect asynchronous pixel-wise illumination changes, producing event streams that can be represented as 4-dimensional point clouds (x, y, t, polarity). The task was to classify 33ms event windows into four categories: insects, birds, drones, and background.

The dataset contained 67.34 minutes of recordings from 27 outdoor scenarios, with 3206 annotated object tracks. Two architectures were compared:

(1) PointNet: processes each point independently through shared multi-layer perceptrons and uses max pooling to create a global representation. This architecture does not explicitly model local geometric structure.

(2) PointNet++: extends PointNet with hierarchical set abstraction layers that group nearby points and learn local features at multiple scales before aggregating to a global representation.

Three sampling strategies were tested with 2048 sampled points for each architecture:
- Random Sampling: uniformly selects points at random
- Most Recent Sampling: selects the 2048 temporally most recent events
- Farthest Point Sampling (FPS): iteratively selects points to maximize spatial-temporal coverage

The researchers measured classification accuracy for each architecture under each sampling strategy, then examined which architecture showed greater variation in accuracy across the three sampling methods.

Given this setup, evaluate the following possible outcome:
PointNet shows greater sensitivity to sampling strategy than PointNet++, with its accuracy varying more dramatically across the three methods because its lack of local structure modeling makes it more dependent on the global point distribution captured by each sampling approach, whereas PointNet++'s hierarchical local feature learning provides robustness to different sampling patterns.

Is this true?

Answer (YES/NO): YES